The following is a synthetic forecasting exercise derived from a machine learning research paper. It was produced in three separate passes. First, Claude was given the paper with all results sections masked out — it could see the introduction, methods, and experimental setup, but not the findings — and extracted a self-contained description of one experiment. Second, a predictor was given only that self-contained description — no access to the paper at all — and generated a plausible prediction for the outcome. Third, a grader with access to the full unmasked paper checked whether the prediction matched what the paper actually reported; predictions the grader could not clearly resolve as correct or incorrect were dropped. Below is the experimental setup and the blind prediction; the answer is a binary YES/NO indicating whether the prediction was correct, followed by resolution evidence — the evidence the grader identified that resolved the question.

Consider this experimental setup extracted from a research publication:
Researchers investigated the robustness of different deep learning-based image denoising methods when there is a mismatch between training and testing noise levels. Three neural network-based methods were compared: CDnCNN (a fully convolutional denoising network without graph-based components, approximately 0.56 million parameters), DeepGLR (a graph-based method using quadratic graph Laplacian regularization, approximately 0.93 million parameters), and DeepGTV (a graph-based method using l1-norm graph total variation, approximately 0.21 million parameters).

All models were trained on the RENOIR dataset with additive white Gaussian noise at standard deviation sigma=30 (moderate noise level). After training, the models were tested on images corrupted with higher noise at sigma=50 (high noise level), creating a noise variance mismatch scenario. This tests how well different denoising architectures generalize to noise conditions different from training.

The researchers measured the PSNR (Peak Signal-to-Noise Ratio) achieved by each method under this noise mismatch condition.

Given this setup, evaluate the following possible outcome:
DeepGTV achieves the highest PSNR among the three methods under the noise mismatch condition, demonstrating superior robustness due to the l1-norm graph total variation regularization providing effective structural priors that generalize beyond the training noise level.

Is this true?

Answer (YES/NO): YES